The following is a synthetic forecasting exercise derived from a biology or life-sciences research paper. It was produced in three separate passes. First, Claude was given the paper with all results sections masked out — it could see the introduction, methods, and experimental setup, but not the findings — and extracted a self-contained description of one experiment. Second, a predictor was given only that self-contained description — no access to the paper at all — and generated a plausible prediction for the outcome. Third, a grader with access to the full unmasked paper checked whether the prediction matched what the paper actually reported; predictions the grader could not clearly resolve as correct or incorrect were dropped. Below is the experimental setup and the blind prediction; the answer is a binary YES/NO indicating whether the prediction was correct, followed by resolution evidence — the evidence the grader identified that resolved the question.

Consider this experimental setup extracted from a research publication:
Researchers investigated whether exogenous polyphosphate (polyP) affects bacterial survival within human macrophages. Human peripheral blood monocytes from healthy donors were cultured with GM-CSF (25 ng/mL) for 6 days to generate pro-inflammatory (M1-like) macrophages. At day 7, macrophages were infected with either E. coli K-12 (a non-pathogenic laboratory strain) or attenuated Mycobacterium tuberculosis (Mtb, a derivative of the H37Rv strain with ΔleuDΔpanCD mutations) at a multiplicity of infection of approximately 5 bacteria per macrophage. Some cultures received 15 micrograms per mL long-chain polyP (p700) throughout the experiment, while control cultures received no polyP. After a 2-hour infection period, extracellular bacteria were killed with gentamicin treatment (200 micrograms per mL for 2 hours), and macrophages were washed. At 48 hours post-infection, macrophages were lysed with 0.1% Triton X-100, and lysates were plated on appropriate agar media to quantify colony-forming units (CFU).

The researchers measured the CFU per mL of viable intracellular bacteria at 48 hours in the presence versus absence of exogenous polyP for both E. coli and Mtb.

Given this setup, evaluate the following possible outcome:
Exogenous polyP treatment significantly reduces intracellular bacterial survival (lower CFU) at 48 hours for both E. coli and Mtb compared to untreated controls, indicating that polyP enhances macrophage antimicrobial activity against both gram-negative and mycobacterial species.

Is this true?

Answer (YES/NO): NO